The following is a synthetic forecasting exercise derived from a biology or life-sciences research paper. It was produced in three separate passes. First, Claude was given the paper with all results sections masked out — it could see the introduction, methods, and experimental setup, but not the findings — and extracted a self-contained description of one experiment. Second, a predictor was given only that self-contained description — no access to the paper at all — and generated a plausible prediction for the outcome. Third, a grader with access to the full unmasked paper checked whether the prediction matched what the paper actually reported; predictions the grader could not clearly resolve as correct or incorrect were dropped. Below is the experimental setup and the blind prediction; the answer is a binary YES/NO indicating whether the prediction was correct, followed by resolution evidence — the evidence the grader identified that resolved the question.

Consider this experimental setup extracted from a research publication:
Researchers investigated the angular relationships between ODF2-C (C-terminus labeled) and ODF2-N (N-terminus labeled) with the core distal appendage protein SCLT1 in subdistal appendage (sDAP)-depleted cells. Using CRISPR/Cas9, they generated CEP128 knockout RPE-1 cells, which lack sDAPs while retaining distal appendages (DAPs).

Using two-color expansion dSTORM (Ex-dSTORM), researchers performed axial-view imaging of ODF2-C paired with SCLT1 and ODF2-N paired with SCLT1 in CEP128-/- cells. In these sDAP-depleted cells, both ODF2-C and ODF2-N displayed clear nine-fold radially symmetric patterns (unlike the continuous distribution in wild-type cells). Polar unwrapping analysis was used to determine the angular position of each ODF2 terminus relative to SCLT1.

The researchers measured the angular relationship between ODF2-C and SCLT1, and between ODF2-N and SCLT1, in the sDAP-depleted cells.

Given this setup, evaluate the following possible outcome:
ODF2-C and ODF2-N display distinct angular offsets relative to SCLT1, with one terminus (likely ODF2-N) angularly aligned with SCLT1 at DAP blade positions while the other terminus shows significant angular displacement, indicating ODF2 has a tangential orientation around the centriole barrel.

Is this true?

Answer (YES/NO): NO